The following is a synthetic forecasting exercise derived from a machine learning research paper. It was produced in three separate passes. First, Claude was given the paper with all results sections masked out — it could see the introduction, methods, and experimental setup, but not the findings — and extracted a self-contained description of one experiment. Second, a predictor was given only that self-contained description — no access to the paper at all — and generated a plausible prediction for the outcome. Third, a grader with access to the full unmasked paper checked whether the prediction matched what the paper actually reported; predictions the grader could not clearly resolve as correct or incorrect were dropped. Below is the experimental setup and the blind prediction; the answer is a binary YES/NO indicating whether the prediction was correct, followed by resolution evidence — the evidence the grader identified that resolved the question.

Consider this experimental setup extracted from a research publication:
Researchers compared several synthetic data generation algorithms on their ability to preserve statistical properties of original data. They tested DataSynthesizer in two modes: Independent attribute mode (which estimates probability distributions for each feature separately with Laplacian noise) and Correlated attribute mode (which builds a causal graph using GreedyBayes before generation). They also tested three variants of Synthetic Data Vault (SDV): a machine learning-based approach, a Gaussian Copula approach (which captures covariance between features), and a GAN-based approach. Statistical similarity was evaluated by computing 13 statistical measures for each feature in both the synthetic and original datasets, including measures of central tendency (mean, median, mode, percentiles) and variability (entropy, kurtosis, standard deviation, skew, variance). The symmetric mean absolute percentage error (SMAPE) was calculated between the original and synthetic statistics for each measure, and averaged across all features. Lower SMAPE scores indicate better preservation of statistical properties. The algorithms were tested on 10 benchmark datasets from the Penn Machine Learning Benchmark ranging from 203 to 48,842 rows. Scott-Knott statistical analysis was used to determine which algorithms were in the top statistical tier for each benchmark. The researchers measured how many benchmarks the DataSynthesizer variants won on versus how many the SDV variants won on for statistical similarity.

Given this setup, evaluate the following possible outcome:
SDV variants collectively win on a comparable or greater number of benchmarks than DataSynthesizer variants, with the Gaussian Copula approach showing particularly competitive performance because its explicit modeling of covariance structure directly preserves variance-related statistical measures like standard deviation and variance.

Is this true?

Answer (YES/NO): YES